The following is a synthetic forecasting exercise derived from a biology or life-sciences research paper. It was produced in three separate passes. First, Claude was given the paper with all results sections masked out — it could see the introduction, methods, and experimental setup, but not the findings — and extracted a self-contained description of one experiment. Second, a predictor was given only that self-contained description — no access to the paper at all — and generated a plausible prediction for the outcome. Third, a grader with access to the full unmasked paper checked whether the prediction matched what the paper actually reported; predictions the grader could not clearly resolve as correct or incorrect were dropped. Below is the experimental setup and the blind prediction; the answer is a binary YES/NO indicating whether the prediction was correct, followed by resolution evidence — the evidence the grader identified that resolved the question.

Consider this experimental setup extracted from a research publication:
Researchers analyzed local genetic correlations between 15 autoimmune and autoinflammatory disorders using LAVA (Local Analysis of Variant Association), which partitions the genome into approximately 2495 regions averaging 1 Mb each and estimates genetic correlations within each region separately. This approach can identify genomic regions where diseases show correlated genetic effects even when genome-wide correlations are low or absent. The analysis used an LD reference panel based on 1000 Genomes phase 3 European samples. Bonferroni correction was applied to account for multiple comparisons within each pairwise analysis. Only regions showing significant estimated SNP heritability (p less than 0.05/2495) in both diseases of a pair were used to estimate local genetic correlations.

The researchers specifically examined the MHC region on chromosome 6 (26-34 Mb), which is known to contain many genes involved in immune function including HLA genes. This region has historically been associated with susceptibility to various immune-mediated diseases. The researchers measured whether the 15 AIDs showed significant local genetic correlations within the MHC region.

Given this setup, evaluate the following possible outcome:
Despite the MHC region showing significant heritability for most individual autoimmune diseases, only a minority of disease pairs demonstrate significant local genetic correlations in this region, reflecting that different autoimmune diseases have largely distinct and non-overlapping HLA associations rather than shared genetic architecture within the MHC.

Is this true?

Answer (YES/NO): NO